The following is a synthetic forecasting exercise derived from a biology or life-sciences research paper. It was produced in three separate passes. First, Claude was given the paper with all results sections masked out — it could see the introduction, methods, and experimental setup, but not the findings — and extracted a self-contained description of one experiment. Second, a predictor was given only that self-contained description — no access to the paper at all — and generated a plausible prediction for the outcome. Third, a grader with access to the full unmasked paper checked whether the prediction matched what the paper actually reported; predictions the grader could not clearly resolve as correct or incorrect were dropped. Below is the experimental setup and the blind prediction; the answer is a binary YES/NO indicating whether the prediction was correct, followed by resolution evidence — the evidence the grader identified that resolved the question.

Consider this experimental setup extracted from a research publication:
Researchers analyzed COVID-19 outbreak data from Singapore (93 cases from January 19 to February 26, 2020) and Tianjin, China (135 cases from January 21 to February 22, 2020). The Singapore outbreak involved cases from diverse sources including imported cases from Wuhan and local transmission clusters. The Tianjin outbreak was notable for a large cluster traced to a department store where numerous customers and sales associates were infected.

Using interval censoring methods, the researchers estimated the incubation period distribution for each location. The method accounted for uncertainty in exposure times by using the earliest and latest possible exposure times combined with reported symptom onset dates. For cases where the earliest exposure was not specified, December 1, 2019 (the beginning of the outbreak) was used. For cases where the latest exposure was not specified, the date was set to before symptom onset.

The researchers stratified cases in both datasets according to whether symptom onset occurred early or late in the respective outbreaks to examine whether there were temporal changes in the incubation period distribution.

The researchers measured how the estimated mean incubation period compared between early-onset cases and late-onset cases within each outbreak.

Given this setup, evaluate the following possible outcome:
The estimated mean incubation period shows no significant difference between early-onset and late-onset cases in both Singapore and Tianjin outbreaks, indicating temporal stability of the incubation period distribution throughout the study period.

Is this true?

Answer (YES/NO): NO